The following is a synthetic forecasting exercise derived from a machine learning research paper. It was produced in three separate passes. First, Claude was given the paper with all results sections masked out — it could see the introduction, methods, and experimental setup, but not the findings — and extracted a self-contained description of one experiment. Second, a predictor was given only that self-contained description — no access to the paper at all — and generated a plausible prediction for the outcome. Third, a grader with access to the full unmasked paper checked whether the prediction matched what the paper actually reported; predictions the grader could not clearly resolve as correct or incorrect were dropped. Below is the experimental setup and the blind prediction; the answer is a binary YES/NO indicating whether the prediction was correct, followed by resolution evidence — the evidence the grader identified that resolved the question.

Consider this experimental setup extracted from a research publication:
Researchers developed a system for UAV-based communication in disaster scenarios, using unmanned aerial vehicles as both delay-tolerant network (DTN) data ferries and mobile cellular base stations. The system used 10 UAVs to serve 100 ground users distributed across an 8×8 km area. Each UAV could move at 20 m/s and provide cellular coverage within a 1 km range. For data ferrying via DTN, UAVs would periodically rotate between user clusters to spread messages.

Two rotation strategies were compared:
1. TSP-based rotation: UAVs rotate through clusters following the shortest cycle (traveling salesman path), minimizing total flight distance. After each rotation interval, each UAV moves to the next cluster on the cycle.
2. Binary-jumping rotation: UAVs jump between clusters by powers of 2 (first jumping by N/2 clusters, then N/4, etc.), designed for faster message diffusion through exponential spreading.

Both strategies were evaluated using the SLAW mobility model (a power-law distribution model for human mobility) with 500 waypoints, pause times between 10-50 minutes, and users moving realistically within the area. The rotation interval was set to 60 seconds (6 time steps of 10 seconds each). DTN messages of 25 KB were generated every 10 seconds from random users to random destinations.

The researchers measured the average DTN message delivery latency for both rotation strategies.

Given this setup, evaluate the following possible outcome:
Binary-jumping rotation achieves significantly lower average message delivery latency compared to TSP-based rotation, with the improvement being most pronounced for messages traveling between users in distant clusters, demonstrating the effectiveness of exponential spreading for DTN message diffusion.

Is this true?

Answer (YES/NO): NO